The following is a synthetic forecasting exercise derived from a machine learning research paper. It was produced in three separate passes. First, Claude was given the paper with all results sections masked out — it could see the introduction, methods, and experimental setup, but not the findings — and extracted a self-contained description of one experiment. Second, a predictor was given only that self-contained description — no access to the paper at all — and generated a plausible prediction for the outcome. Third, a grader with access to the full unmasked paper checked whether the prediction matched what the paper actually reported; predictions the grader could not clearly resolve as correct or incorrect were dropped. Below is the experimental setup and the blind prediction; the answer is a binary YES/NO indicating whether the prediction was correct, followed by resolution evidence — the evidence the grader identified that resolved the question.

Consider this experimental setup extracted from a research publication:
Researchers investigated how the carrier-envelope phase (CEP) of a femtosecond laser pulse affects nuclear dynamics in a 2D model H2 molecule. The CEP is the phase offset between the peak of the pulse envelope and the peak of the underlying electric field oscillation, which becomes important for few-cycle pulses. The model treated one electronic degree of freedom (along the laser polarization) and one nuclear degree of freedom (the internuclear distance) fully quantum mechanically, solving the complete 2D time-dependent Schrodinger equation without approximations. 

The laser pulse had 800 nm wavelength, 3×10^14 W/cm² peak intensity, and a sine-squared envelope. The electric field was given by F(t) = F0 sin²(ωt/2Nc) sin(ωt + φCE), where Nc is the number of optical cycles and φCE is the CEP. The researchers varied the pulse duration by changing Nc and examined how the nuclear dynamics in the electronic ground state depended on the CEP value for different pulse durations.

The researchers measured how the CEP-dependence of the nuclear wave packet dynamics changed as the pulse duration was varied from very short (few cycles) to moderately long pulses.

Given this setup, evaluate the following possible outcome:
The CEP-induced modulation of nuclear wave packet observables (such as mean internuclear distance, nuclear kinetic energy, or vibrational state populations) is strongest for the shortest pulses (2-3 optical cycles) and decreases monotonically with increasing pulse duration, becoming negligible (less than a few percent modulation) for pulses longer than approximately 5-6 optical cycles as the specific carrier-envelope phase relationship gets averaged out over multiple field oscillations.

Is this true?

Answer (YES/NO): NO